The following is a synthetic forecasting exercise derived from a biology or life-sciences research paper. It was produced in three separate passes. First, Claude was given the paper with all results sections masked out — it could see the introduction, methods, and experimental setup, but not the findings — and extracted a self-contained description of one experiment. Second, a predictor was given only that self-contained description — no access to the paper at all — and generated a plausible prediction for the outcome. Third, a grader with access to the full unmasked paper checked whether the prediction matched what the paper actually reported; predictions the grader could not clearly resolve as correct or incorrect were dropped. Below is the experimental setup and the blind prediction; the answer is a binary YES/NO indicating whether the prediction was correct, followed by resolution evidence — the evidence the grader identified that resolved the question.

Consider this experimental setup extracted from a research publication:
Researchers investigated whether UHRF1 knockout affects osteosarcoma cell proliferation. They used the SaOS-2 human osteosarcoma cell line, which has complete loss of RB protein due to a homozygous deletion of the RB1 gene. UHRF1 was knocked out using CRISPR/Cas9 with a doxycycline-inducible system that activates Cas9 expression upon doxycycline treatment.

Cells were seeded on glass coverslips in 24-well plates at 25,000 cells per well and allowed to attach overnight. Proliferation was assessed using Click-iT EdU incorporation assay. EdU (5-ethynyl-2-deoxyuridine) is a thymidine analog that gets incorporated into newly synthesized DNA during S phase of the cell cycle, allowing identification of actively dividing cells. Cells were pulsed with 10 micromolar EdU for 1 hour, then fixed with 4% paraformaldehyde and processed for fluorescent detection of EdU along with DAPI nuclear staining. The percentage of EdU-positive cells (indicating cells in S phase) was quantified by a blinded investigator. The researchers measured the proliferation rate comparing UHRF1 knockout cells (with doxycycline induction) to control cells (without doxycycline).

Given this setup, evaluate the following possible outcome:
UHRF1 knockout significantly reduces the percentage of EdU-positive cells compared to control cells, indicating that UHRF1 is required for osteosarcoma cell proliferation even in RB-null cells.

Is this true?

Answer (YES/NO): YES